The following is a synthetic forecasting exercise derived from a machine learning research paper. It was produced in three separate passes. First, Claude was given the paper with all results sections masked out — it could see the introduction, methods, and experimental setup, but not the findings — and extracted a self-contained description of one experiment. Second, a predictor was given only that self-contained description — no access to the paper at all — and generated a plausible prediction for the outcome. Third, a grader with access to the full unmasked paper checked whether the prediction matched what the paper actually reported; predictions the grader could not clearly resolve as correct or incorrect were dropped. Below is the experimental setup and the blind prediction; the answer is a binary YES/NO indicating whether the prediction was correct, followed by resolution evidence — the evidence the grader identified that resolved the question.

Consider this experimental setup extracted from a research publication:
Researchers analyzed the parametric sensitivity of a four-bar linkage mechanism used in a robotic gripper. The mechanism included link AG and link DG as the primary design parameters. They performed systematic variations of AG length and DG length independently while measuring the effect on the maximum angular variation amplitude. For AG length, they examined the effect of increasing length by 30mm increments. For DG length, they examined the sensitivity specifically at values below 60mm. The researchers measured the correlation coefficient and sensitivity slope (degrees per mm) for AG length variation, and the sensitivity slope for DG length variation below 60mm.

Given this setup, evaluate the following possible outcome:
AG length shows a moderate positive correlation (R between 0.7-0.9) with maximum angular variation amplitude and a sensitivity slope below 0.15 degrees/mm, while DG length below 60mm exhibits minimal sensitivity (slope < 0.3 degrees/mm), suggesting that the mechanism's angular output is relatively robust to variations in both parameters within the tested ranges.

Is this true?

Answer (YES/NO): NO